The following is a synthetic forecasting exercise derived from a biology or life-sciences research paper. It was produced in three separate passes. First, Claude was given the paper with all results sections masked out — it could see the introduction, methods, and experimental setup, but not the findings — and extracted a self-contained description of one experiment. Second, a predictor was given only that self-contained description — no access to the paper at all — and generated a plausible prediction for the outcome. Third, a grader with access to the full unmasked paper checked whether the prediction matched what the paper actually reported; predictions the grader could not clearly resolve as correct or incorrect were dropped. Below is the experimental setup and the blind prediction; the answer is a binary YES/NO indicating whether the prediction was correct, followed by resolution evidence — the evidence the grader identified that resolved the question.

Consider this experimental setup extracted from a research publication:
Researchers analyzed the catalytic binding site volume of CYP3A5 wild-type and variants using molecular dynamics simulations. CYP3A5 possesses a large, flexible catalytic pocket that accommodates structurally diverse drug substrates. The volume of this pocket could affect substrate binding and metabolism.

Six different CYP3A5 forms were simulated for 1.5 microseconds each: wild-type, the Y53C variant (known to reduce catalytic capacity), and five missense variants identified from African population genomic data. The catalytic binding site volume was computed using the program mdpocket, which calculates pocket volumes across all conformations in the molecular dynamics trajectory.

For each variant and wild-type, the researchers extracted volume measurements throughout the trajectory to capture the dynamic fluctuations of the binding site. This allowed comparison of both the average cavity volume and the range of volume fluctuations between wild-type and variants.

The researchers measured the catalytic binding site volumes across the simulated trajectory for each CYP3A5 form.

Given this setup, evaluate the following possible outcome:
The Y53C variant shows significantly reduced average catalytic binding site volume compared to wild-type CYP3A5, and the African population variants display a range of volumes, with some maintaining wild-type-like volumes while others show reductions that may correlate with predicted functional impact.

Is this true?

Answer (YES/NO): NO